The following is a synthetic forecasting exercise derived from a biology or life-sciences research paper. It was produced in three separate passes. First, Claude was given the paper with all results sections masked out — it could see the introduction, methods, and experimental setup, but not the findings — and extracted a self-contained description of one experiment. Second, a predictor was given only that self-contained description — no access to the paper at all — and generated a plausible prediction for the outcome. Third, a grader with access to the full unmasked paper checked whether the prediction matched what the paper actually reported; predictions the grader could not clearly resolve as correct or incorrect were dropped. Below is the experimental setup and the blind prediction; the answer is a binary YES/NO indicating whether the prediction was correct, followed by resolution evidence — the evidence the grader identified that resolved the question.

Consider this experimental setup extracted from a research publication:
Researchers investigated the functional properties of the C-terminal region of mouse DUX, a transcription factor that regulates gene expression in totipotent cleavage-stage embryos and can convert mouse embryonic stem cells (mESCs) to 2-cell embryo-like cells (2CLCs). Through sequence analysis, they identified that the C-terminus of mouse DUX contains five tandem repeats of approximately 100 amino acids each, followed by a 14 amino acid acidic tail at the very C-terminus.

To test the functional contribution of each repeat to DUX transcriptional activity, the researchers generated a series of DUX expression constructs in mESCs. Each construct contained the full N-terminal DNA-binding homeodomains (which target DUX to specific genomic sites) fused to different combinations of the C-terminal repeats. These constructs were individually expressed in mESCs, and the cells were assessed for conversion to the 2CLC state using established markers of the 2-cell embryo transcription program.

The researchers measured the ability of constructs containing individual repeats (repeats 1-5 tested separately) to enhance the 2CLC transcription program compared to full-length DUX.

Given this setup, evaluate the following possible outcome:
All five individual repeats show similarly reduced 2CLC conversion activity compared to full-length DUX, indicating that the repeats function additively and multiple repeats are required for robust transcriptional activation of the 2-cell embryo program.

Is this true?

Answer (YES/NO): NO